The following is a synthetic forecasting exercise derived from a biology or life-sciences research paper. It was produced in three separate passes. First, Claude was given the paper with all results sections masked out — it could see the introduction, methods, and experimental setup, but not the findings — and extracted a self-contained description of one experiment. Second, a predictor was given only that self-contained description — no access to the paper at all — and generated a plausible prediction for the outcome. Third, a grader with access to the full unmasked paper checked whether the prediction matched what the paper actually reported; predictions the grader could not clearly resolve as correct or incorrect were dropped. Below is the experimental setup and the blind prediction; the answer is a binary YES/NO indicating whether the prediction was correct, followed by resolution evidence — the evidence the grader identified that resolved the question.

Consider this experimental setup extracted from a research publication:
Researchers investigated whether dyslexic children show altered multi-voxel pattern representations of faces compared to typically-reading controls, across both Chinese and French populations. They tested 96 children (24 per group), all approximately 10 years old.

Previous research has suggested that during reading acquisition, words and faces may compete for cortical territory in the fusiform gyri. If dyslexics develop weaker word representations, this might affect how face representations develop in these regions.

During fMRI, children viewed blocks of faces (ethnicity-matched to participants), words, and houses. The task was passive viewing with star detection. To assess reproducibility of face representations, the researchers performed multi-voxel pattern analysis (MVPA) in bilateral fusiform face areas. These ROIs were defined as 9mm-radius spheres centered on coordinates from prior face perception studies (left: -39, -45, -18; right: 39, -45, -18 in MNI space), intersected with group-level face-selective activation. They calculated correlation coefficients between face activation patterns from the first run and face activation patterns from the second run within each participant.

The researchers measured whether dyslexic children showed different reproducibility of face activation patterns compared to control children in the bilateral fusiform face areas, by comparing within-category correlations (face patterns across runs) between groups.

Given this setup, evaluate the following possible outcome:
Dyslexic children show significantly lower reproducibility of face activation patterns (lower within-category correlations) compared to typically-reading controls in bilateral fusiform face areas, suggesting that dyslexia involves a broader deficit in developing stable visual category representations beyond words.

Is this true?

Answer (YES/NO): NO